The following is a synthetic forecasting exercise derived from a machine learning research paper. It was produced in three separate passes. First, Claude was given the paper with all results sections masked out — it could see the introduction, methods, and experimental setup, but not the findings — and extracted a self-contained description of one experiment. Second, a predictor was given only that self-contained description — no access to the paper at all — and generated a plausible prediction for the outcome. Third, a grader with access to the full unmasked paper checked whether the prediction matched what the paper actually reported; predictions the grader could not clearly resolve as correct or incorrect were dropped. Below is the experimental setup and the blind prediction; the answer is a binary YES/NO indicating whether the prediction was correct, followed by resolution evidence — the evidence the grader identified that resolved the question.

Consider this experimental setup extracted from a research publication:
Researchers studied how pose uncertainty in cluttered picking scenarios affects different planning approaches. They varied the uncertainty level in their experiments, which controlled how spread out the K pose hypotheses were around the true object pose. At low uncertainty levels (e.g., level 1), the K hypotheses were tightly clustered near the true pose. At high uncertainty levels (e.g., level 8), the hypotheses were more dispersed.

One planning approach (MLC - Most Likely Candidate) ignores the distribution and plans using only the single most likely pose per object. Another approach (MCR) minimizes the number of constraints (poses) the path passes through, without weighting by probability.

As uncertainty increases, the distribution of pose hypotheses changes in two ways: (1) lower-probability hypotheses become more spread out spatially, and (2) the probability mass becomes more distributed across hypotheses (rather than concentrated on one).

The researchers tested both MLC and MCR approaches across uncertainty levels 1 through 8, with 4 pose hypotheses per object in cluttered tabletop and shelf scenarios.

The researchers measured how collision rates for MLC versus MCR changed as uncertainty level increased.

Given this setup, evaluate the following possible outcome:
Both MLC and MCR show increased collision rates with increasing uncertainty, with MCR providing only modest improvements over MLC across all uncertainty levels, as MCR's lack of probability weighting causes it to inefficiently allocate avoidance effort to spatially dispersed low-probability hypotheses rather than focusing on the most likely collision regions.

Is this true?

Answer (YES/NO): NO